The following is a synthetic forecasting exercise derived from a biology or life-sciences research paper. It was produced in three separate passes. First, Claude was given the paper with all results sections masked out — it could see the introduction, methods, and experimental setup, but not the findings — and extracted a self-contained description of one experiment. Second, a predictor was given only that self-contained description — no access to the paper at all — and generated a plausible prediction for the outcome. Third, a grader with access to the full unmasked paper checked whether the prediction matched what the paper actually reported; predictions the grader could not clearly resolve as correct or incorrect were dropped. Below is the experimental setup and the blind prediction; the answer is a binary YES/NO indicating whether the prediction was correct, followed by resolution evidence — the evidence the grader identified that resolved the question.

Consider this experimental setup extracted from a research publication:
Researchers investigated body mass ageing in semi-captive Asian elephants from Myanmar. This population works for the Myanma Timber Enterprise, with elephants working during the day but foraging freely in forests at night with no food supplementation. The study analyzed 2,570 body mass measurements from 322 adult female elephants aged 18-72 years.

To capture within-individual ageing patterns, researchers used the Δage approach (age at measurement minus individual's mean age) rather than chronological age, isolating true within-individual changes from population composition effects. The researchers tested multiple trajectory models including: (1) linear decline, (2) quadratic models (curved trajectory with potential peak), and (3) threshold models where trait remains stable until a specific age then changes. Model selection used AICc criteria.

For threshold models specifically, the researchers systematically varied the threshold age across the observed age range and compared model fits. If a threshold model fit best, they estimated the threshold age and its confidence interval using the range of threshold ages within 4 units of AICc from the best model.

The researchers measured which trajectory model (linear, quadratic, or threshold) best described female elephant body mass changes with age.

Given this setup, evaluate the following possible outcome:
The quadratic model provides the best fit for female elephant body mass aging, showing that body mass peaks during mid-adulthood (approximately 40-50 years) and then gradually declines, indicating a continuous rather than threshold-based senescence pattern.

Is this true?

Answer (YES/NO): NO